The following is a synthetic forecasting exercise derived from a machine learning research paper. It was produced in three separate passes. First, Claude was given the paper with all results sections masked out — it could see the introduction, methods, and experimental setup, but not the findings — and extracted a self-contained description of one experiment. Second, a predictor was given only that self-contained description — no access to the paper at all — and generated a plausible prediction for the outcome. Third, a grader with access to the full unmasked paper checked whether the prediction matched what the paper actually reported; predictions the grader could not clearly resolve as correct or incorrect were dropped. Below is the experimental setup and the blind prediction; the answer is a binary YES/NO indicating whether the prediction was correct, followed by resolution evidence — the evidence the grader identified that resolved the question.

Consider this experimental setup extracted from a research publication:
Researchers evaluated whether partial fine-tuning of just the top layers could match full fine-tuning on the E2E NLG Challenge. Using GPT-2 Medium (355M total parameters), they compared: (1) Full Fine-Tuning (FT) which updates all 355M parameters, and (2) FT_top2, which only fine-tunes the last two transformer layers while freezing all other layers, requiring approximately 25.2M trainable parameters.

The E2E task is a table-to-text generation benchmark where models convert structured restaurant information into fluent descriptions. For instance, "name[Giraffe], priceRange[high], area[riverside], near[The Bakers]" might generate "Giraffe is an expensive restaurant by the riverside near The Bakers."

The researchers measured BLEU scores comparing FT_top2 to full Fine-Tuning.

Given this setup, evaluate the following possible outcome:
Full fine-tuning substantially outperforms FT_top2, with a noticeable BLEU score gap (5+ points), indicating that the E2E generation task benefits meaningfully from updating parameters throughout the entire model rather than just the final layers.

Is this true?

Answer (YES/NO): NO